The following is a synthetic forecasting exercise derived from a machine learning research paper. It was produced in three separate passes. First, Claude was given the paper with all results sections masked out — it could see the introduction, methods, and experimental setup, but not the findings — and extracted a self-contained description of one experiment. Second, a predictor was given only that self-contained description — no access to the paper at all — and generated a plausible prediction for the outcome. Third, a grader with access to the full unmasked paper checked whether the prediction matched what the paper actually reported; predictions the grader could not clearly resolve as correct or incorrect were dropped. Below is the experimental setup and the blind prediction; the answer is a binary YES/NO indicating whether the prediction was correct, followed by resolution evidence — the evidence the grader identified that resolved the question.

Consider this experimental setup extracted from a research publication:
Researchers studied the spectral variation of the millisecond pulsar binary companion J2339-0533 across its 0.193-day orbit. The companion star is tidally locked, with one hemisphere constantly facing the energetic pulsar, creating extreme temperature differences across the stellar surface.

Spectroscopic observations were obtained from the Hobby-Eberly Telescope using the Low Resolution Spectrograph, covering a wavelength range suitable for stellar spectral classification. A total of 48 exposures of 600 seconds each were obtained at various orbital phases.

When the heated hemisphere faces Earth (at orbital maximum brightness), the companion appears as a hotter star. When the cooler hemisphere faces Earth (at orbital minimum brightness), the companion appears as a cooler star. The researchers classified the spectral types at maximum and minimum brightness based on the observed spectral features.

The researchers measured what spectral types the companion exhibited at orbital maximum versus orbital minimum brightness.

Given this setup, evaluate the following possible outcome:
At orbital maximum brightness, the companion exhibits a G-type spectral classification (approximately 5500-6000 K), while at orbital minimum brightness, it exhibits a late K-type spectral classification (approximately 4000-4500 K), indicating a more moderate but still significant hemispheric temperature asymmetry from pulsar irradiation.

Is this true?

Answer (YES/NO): NO